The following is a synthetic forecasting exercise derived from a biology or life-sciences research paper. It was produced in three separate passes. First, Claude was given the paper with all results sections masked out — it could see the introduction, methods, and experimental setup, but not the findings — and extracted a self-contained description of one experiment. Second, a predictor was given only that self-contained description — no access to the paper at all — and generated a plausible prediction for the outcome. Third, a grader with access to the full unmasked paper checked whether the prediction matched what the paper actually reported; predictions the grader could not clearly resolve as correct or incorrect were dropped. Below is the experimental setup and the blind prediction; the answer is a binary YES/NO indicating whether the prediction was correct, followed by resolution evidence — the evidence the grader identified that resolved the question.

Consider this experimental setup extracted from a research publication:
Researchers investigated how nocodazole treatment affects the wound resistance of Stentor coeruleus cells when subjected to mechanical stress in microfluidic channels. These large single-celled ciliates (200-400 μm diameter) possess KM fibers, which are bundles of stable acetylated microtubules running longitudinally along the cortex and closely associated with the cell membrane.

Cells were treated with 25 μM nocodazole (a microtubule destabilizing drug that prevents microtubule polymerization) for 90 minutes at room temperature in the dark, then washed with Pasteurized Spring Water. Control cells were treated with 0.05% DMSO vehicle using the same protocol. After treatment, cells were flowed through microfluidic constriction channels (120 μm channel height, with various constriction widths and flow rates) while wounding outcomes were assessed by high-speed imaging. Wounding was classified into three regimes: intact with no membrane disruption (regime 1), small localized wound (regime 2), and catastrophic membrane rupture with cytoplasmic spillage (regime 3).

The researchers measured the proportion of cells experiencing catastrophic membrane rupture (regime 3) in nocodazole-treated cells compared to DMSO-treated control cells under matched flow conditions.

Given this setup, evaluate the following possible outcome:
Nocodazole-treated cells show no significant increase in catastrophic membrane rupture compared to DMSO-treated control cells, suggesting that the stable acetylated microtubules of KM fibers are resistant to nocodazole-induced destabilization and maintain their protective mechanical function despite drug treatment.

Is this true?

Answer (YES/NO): NO